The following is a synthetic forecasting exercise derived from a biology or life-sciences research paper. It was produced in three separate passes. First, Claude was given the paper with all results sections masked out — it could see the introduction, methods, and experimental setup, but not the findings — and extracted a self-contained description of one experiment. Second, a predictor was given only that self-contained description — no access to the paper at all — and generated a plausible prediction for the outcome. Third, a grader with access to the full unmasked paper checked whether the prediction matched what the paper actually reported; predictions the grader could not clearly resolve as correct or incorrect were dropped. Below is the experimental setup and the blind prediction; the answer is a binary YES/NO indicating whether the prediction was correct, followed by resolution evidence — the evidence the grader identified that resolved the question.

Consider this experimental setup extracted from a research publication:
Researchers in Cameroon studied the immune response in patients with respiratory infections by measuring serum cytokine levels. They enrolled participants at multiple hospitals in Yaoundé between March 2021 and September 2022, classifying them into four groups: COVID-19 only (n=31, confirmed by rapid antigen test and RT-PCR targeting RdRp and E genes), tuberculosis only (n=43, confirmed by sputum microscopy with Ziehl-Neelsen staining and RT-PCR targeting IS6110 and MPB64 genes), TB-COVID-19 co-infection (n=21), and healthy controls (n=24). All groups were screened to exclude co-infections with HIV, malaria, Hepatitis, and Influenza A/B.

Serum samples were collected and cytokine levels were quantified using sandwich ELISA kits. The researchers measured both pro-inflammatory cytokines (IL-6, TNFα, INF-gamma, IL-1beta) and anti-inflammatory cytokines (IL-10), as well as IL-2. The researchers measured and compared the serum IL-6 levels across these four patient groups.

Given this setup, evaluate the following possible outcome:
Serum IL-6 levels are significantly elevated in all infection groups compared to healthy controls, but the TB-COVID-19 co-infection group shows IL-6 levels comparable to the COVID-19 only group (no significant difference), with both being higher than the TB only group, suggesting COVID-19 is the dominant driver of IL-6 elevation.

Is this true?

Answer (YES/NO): NO